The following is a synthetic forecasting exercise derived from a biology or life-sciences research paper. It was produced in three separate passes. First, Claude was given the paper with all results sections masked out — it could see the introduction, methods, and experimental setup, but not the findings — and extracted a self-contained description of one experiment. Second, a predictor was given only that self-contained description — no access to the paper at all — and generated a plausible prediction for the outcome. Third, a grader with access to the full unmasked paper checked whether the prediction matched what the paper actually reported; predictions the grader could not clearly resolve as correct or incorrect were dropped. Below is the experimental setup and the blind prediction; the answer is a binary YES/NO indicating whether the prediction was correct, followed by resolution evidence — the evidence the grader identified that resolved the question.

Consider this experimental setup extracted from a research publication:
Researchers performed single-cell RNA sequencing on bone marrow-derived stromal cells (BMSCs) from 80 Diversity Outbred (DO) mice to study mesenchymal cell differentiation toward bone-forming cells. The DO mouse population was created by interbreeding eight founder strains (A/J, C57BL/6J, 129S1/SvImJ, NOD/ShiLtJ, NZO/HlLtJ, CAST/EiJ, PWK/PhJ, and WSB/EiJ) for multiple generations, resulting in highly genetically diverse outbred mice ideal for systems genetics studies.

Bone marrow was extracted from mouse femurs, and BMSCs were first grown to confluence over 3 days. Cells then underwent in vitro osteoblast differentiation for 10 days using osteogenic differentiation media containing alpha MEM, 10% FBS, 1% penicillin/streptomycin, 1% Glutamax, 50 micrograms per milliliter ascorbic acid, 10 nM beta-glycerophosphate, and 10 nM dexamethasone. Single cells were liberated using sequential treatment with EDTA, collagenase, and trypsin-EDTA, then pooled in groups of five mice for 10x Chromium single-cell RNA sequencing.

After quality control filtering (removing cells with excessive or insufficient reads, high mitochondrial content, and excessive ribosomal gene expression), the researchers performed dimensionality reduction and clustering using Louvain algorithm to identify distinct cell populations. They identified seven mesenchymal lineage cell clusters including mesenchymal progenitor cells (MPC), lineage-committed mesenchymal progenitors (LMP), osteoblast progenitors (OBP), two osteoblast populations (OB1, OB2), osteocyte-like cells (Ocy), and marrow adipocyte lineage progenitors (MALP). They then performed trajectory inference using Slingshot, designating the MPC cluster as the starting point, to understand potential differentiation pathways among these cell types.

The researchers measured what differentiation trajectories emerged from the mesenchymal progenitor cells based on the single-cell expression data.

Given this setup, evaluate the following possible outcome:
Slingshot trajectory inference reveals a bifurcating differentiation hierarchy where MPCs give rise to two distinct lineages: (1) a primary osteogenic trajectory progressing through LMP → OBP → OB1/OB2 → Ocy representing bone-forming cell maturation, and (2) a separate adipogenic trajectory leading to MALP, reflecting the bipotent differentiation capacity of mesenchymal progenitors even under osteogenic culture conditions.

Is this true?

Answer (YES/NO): NO